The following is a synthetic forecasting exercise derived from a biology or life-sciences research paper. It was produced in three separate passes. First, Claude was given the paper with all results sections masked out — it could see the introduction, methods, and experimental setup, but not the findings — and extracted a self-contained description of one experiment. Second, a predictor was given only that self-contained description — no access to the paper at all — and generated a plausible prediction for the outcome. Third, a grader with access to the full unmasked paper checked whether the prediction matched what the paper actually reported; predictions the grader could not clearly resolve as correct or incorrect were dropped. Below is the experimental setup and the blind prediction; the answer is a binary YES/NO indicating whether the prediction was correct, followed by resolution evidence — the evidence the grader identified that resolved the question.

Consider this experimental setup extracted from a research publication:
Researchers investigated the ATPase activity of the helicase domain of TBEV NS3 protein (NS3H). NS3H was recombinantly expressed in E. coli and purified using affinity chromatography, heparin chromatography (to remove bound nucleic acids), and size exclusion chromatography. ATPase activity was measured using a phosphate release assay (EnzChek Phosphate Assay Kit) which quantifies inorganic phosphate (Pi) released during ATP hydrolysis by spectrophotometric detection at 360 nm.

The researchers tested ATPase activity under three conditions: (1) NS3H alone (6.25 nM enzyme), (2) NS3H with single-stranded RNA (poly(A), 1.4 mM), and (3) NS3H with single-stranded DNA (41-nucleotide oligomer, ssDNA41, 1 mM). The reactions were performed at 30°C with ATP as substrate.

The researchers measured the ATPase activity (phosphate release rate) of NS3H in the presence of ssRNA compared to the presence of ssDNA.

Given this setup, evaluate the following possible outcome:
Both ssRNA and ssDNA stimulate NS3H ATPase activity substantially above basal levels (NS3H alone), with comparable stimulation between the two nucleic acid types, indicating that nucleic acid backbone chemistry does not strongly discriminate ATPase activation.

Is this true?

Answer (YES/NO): NO